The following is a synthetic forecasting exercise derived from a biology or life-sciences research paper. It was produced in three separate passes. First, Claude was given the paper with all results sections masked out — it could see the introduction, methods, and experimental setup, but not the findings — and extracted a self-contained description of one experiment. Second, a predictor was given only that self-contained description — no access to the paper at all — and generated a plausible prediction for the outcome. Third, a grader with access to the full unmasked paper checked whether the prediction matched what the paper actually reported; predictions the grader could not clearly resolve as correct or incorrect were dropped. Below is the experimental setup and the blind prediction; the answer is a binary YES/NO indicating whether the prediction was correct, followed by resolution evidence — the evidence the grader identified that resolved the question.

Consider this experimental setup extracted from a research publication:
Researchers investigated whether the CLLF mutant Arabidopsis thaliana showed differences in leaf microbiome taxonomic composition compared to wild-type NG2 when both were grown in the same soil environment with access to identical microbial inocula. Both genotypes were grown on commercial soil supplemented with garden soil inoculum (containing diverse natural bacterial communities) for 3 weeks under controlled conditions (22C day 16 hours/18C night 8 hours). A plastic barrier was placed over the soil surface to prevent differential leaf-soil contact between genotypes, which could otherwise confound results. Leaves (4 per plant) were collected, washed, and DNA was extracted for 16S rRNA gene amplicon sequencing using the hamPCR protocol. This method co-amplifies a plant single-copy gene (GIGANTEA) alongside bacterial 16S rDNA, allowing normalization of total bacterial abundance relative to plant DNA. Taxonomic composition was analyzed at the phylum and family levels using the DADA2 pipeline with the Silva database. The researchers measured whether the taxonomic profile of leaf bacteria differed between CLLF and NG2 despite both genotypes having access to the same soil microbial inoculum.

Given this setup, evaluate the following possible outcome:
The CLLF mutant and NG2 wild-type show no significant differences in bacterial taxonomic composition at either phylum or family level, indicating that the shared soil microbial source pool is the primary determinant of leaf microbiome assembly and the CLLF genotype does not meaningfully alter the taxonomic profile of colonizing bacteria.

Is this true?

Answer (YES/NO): NO